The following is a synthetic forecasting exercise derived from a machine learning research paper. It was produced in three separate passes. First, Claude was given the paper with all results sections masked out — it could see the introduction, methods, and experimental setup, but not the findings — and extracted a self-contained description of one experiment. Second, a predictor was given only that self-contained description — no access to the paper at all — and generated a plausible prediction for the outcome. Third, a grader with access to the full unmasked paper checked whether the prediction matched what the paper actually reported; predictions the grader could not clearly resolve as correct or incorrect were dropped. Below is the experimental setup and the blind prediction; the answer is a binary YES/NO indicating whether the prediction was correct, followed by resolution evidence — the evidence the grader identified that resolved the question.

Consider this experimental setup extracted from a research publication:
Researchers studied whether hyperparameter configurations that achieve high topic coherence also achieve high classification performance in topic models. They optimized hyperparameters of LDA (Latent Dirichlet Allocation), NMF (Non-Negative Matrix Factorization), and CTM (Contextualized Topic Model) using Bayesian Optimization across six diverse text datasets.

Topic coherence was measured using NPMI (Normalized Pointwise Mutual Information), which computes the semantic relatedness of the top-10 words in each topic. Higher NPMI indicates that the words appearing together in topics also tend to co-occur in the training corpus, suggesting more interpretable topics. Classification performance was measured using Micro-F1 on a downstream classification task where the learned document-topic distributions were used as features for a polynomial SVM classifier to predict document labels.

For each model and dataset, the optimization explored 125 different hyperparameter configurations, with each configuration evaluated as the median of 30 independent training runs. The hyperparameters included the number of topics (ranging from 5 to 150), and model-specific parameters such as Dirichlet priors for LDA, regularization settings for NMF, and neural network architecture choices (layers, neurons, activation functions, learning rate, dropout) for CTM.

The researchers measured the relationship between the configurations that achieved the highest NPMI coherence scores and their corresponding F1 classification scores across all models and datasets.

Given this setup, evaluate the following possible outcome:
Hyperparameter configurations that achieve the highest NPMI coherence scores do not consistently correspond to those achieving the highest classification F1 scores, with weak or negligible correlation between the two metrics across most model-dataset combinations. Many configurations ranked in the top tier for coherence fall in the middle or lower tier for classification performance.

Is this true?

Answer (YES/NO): YES